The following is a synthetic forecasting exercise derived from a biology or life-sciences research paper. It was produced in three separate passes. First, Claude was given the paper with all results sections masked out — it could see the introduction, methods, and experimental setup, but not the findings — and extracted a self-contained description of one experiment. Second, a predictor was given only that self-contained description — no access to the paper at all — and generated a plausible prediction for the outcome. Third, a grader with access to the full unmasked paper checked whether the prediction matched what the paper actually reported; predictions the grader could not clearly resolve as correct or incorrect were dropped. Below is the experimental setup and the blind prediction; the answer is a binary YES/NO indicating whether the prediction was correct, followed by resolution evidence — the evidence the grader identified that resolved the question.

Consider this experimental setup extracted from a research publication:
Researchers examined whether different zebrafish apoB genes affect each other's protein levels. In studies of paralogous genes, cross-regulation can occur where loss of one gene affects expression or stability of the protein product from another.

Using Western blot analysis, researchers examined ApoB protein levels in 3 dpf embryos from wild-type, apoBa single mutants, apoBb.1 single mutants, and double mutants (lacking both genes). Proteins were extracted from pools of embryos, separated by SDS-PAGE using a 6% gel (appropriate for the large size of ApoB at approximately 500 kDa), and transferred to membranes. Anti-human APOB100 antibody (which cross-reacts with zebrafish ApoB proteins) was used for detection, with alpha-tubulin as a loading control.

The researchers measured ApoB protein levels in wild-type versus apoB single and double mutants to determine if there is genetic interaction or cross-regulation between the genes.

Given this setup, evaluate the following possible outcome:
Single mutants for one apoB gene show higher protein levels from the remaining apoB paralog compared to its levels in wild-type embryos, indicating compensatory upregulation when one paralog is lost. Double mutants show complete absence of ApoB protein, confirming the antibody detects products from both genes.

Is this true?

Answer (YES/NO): NO